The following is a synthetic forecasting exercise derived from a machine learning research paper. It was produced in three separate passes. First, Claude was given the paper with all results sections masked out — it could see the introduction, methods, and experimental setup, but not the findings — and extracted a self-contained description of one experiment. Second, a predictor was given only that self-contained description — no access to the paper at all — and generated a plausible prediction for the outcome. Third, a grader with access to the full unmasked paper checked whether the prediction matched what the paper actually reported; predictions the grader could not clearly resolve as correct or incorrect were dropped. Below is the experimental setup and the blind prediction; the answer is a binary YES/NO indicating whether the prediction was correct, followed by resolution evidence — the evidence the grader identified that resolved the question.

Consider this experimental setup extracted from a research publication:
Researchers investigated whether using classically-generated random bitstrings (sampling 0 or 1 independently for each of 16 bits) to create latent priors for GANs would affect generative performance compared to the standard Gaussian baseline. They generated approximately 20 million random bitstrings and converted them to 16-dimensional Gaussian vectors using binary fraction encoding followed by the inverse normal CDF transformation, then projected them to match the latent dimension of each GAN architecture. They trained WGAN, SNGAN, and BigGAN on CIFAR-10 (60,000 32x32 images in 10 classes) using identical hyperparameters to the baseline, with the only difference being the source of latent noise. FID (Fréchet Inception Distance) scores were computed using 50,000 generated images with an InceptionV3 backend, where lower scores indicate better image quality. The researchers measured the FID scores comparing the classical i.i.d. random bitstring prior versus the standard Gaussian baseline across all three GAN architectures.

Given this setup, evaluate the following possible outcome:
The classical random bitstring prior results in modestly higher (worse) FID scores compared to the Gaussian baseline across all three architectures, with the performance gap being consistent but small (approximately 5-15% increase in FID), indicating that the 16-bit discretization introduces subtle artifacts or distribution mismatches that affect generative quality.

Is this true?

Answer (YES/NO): NO